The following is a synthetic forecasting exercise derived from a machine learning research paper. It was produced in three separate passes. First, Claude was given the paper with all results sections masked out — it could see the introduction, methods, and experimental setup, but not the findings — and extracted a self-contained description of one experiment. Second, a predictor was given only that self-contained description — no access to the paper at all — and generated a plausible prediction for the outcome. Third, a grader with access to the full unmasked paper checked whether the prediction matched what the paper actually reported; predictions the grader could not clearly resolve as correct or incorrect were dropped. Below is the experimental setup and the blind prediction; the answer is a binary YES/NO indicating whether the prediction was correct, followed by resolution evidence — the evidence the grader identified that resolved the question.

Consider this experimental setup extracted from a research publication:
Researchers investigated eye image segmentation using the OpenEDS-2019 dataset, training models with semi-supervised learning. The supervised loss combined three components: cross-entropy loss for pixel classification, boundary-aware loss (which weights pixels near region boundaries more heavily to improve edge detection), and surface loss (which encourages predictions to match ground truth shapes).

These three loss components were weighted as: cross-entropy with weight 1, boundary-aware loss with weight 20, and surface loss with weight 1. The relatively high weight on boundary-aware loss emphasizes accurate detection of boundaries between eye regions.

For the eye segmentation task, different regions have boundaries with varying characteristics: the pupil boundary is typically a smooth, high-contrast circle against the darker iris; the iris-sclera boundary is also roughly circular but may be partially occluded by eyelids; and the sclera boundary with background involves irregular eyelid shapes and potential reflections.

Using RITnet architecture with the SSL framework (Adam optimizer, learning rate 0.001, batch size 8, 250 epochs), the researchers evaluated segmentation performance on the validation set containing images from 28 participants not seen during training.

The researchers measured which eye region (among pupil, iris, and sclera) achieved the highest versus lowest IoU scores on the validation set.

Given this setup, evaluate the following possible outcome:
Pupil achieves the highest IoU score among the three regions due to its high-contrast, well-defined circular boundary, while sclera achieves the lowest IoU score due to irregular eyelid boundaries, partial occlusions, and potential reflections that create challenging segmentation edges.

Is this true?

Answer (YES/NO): NO